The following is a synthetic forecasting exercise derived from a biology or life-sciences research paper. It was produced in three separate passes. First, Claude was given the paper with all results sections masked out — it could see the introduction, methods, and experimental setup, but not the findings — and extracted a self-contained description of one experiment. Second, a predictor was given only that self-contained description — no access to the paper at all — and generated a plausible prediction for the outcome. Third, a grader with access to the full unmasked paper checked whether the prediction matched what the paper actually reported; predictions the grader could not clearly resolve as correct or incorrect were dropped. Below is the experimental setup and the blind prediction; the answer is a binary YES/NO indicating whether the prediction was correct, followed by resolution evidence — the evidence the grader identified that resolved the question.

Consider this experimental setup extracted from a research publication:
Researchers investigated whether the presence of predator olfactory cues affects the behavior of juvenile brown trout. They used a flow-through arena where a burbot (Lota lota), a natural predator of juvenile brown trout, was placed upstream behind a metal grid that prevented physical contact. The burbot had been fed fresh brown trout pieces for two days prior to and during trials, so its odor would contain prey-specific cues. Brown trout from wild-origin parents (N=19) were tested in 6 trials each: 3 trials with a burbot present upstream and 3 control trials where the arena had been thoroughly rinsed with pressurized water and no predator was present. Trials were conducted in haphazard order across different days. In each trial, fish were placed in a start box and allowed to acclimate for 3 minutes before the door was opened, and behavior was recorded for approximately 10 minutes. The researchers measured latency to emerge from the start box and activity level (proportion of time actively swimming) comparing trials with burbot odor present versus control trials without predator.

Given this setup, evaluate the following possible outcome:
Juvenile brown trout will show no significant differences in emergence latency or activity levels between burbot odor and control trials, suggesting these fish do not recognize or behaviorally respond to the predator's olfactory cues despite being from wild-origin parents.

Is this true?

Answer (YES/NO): NO